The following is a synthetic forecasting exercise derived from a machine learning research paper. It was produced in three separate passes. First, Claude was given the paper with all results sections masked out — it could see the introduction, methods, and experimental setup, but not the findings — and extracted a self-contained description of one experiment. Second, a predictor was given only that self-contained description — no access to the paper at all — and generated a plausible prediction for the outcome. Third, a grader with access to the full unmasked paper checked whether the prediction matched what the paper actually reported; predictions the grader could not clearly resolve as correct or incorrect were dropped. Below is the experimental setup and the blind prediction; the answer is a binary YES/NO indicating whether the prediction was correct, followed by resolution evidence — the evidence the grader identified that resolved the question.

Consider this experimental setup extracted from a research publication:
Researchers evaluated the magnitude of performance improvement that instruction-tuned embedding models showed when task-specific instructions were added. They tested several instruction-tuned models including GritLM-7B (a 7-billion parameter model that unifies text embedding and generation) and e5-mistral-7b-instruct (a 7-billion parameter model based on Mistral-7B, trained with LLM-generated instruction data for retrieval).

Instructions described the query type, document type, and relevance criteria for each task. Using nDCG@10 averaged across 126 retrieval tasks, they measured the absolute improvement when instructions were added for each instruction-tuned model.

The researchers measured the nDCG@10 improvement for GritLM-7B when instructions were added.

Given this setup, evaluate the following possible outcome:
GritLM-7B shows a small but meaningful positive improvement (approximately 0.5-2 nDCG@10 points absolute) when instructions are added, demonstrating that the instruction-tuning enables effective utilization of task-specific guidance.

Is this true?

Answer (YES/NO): NO